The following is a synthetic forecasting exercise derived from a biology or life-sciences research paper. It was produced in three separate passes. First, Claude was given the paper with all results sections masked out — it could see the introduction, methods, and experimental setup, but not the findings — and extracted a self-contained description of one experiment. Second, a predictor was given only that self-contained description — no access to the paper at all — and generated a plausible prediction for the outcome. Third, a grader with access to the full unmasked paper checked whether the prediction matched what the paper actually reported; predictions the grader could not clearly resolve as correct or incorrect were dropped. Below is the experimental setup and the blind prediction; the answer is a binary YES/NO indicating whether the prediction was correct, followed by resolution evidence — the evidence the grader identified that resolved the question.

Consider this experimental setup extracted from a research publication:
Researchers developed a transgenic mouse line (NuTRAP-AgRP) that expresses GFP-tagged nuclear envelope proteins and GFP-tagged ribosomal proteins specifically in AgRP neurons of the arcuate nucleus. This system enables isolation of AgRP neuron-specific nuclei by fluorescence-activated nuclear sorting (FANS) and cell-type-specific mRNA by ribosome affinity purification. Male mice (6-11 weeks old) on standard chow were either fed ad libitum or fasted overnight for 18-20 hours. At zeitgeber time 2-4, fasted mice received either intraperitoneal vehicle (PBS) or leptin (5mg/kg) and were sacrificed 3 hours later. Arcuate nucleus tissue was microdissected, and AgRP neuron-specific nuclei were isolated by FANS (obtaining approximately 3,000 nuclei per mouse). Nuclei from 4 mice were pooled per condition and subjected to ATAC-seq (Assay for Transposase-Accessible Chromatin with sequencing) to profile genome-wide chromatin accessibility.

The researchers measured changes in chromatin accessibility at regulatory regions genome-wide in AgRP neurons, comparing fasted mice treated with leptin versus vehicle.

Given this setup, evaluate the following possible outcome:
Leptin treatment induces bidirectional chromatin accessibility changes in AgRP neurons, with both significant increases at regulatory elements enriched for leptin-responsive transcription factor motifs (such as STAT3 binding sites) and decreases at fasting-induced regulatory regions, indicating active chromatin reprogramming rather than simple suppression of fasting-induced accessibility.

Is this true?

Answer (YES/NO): YES